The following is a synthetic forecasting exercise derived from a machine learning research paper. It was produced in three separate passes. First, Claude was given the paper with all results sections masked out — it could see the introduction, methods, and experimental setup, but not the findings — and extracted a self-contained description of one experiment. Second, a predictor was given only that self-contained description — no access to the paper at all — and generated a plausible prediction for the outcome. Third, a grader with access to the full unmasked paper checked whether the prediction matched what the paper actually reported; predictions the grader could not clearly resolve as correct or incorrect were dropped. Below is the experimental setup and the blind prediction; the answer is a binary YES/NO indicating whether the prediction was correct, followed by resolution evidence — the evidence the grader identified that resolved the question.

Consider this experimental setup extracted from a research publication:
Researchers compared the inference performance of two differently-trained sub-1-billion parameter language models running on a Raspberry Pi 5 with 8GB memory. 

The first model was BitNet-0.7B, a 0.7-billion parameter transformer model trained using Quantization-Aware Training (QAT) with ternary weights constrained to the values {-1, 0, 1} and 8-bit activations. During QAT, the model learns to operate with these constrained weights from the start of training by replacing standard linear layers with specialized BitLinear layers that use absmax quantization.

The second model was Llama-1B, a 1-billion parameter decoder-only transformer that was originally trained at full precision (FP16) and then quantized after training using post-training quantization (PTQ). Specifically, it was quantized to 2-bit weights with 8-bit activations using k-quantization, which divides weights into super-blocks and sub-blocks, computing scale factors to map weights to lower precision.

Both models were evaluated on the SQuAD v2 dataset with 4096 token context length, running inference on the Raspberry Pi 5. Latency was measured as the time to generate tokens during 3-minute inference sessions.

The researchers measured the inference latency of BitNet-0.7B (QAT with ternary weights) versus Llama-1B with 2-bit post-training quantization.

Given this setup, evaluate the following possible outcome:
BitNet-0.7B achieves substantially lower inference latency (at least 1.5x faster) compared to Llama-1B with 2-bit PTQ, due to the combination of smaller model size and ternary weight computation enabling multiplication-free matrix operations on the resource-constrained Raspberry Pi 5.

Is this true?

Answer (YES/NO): NO